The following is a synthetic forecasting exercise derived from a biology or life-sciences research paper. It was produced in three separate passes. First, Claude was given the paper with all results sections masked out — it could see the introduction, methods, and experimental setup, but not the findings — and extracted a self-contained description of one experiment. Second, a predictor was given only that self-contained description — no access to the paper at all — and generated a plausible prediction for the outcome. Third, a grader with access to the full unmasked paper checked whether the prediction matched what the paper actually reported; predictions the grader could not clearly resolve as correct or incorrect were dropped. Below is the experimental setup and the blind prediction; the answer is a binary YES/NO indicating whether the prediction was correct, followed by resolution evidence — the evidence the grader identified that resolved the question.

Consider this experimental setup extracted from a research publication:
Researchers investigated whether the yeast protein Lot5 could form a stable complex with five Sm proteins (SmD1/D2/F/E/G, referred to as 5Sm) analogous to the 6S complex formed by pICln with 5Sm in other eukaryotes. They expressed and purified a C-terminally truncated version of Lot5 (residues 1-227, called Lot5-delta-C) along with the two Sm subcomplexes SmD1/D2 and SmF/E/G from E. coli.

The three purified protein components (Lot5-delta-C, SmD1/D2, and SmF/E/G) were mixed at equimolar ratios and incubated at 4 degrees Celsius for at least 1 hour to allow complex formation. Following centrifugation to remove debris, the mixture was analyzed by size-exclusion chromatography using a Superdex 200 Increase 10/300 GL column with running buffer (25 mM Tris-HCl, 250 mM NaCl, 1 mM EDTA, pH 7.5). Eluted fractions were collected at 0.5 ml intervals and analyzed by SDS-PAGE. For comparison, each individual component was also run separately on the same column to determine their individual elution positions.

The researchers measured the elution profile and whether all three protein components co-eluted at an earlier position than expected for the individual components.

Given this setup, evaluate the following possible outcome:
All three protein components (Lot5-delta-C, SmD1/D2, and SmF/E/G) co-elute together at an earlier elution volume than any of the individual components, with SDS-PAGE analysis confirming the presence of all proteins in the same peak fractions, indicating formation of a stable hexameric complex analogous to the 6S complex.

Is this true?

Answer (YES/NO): YES